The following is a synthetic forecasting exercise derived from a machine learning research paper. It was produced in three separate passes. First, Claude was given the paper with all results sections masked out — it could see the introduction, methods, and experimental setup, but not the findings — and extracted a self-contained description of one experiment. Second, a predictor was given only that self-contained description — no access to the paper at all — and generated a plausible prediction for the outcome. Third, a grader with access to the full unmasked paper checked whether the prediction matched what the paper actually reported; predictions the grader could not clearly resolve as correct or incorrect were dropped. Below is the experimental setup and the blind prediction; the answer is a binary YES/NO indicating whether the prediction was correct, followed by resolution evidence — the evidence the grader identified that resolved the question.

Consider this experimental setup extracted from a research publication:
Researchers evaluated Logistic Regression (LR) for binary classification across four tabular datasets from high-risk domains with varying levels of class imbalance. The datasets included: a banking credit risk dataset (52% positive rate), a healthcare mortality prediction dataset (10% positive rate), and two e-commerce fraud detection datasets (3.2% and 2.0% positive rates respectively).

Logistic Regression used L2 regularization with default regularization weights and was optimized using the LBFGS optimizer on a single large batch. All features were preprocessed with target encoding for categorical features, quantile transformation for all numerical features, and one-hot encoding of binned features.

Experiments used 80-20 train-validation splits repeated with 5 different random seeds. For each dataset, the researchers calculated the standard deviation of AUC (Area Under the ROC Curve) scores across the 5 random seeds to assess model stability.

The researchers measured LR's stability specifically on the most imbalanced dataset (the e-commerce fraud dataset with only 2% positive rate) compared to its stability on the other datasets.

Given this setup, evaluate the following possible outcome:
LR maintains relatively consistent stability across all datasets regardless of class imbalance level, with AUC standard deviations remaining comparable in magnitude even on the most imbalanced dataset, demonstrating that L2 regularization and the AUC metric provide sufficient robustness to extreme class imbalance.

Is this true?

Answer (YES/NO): NO